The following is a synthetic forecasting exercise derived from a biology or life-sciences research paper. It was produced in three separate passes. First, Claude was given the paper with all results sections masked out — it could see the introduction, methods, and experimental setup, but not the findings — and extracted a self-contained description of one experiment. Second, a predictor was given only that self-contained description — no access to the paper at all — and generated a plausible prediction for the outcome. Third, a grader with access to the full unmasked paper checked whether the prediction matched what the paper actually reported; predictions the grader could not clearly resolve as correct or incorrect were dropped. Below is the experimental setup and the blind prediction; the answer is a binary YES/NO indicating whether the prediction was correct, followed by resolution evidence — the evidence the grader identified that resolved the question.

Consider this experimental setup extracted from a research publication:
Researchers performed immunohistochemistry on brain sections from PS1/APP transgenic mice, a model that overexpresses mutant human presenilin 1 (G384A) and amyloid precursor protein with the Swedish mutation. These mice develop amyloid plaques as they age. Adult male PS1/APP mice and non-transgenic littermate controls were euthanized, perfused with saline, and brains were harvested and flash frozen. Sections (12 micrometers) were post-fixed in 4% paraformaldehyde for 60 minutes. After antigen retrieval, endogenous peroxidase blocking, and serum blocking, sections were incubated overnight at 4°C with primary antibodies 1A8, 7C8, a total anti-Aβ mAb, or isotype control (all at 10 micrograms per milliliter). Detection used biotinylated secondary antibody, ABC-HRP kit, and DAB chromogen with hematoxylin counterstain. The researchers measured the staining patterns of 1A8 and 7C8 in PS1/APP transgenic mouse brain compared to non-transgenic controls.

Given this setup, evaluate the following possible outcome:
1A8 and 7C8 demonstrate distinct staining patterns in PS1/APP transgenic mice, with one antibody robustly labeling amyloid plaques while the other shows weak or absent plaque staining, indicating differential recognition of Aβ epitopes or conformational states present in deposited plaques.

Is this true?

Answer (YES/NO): NO